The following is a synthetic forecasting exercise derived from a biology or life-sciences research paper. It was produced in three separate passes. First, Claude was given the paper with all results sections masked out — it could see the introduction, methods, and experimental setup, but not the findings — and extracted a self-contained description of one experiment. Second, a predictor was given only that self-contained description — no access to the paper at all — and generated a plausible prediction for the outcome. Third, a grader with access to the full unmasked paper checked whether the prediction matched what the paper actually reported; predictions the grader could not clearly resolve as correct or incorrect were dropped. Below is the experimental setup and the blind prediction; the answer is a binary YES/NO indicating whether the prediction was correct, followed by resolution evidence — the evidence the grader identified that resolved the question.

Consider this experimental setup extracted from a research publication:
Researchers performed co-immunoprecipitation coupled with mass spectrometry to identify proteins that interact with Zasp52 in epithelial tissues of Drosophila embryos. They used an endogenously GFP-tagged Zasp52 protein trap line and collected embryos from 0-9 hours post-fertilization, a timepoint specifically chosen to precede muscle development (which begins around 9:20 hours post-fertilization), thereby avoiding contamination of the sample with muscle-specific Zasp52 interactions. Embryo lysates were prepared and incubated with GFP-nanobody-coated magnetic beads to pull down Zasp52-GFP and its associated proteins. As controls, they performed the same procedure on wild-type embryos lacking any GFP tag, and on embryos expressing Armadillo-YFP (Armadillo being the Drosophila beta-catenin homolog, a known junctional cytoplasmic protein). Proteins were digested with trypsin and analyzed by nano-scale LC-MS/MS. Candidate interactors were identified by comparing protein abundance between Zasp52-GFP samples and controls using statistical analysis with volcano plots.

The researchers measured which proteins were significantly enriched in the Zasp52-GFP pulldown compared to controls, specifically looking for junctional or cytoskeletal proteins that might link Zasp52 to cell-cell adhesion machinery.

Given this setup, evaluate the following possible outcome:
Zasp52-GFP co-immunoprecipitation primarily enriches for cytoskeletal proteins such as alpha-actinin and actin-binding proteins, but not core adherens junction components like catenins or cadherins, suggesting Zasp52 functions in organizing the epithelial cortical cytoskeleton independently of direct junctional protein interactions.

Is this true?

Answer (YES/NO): NO